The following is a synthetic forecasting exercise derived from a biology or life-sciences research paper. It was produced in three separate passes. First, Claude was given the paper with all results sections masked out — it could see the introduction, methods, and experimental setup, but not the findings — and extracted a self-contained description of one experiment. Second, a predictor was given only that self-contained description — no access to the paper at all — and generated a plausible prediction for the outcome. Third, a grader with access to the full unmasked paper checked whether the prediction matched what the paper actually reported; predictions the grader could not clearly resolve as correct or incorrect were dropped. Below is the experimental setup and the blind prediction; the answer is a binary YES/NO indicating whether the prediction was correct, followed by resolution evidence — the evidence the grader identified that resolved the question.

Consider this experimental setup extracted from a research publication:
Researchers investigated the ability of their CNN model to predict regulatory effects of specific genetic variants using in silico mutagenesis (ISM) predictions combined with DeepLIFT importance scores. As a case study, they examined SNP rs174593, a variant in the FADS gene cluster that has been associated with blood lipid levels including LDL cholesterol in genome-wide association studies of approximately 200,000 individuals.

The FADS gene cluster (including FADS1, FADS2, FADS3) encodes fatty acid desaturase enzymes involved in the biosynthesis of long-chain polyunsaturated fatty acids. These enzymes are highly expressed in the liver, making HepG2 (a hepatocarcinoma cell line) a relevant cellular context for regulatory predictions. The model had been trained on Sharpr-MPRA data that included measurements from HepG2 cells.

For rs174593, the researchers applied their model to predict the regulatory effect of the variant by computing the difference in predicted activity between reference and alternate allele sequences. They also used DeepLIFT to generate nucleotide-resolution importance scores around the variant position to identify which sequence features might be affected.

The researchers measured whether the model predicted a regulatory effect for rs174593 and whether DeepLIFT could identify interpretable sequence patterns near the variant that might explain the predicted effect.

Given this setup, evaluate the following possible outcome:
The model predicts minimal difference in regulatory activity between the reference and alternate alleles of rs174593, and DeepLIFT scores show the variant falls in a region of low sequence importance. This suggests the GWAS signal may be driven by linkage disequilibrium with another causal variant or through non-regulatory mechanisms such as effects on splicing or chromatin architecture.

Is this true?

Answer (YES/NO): NO